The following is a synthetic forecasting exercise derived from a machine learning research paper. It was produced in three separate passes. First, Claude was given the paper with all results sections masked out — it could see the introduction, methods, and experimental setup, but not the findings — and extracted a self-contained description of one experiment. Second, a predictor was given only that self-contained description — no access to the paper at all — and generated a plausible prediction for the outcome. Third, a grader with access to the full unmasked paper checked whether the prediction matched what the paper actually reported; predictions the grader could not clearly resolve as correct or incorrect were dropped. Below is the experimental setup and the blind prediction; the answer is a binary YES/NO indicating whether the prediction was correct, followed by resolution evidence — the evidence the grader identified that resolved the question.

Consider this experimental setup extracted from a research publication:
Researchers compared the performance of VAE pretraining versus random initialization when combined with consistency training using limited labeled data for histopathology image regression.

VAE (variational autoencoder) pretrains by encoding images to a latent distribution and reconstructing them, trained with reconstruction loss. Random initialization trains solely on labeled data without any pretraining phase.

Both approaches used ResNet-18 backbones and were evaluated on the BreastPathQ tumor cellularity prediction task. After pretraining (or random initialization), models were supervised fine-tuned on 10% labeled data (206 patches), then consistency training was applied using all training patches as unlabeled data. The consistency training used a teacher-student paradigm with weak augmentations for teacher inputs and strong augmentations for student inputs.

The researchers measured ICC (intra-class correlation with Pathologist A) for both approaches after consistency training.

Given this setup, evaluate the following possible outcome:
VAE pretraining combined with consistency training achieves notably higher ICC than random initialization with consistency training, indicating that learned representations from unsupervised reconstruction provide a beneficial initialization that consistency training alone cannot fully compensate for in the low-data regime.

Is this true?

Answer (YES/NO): YES